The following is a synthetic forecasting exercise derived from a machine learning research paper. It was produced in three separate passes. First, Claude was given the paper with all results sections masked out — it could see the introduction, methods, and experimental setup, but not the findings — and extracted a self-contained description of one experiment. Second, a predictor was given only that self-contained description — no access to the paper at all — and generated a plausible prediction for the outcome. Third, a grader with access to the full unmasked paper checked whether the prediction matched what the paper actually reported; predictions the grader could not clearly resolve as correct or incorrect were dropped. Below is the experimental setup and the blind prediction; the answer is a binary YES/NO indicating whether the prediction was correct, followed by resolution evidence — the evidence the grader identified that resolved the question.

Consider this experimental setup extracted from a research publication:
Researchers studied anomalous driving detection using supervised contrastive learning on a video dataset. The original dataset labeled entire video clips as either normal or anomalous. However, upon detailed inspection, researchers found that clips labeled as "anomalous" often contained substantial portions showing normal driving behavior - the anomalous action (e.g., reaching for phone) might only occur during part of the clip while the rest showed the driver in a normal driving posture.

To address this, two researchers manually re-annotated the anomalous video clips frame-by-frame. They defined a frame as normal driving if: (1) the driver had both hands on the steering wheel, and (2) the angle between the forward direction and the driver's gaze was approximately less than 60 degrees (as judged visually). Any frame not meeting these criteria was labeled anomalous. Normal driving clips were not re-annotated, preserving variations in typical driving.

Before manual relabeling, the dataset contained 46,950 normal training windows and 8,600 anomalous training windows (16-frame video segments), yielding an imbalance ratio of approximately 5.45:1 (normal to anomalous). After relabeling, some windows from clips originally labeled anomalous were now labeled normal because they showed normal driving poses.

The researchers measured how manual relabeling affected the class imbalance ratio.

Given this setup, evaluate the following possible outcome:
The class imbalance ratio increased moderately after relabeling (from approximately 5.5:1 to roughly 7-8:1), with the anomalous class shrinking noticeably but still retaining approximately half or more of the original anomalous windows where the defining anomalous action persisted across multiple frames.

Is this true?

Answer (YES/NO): NO